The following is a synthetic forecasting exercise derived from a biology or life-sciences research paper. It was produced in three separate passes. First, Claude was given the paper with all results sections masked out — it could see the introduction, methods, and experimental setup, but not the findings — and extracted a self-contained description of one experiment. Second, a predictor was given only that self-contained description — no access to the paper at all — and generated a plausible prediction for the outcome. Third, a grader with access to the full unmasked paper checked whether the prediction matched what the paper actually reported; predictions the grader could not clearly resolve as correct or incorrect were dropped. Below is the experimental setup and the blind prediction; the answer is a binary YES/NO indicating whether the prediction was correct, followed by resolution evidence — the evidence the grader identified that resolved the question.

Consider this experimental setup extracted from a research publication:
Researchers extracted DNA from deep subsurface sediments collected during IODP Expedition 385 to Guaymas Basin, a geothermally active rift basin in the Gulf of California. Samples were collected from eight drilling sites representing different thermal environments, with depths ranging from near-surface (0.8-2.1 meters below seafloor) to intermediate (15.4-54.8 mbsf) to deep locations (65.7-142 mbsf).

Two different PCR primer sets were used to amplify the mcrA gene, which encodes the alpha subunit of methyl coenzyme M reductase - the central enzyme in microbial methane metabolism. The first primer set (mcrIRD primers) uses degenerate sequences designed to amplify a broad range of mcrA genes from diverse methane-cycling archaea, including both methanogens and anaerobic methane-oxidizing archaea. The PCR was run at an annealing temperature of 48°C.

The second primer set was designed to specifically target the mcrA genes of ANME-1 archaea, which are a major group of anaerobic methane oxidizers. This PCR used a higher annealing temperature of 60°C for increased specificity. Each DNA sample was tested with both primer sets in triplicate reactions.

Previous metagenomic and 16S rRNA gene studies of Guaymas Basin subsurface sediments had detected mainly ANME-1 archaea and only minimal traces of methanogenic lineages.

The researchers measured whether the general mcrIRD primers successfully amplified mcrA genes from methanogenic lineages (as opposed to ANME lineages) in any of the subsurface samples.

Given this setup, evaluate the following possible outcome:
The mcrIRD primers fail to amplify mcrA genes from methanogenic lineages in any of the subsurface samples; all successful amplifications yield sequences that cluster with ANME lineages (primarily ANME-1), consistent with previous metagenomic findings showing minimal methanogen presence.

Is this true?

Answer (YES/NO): NO